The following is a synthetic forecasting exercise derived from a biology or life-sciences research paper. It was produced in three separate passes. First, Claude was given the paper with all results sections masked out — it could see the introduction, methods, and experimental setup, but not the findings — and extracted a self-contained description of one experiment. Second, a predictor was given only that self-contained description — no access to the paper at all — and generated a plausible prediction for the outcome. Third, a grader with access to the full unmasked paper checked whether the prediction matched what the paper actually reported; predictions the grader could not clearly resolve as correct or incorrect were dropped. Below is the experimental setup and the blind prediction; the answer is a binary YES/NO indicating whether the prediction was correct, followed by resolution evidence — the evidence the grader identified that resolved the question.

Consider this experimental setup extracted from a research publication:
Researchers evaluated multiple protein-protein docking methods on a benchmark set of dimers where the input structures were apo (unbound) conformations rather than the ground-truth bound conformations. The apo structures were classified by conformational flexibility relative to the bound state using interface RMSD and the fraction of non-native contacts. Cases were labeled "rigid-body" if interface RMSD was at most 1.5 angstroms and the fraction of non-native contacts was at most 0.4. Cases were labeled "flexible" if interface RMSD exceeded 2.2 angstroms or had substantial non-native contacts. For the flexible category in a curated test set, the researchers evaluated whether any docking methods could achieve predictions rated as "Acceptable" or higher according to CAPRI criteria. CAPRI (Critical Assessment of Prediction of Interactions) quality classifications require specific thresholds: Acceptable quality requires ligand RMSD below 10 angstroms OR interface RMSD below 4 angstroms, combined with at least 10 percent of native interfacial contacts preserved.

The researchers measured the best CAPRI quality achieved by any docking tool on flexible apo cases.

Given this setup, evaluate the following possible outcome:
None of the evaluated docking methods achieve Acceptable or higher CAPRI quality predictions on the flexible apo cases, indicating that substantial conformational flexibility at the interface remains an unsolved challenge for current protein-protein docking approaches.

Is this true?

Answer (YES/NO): YES